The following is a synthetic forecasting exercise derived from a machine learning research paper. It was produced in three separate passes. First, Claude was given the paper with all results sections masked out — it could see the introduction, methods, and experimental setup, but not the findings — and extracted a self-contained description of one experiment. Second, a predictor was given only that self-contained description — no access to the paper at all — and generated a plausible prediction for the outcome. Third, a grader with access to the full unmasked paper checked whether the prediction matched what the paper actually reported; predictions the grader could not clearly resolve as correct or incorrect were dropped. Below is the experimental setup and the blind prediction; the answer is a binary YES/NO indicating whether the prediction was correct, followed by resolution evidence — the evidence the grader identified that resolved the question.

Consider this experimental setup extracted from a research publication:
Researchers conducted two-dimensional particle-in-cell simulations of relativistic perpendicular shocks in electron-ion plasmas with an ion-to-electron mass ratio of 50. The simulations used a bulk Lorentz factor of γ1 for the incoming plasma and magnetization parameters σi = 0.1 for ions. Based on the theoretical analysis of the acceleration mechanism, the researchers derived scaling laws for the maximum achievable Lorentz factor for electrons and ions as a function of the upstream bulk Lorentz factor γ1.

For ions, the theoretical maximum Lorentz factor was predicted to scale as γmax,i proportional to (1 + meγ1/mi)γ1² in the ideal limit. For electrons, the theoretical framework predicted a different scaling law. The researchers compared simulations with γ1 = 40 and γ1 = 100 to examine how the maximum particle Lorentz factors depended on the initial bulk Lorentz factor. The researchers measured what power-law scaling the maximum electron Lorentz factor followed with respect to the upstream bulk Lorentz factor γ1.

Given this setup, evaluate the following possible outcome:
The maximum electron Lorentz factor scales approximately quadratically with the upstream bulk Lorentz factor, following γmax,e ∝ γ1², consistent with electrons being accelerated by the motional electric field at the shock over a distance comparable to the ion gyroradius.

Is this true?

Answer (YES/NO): NO